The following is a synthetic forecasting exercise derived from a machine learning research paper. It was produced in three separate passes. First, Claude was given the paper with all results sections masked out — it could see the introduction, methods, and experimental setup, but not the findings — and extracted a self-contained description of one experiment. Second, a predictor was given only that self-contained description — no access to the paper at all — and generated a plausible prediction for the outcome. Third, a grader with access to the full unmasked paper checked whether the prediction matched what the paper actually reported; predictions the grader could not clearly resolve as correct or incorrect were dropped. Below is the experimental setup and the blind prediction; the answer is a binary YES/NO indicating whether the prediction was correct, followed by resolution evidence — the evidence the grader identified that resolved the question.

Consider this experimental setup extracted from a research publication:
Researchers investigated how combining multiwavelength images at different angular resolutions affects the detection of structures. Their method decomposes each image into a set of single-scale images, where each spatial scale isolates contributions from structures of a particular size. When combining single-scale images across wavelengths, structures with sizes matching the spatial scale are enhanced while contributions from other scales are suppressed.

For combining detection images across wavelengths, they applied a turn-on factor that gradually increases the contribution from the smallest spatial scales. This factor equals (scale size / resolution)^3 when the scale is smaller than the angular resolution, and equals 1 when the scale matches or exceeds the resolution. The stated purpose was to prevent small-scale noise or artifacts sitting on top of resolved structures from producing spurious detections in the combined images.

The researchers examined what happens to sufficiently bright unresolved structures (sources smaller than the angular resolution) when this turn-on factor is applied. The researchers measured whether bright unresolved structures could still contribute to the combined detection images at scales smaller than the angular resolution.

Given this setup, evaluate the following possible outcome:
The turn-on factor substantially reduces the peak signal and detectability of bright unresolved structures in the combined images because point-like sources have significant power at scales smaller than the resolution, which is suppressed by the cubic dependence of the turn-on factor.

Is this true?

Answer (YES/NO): NO